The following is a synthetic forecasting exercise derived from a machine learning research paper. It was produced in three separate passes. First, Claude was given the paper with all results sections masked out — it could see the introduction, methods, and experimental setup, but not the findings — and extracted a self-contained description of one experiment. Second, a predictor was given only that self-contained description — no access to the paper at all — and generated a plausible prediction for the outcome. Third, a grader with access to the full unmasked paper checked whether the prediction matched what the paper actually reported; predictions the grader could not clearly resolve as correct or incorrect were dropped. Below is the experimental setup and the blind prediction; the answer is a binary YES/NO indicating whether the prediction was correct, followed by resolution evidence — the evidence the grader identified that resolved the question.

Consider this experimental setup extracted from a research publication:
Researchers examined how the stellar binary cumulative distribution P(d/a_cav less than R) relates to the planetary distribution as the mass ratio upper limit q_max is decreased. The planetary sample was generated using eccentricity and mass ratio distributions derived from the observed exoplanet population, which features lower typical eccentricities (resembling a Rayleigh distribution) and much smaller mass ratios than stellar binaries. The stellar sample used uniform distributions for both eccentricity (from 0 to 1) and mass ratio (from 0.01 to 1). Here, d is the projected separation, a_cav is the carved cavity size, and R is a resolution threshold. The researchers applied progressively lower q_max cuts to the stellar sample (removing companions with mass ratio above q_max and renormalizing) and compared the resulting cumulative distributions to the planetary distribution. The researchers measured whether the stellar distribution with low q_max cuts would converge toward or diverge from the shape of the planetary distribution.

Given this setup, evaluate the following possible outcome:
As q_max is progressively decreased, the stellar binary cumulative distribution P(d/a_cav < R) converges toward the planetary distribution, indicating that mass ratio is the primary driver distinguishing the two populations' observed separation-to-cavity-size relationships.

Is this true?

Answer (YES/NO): YES